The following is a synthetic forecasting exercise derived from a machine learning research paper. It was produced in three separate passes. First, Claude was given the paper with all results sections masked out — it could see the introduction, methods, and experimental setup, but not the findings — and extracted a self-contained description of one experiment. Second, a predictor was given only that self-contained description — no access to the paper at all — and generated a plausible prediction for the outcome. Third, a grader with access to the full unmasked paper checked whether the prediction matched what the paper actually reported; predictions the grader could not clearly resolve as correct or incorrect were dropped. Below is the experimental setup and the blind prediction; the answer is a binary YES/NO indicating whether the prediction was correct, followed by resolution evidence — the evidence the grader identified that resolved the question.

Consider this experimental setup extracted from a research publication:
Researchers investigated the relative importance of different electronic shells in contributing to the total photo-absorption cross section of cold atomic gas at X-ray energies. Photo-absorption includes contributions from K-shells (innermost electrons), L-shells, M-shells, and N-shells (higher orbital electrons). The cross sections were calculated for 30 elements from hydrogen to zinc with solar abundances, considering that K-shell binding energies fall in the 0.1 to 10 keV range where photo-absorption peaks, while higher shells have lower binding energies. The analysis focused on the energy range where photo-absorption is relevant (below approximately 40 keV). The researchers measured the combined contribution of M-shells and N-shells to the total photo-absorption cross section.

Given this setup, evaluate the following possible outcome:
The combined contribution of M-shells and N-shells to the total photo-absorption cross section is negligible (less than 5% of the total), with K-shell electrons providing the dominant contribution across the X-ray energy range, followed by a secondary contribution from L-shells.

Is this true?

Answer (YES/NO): YES